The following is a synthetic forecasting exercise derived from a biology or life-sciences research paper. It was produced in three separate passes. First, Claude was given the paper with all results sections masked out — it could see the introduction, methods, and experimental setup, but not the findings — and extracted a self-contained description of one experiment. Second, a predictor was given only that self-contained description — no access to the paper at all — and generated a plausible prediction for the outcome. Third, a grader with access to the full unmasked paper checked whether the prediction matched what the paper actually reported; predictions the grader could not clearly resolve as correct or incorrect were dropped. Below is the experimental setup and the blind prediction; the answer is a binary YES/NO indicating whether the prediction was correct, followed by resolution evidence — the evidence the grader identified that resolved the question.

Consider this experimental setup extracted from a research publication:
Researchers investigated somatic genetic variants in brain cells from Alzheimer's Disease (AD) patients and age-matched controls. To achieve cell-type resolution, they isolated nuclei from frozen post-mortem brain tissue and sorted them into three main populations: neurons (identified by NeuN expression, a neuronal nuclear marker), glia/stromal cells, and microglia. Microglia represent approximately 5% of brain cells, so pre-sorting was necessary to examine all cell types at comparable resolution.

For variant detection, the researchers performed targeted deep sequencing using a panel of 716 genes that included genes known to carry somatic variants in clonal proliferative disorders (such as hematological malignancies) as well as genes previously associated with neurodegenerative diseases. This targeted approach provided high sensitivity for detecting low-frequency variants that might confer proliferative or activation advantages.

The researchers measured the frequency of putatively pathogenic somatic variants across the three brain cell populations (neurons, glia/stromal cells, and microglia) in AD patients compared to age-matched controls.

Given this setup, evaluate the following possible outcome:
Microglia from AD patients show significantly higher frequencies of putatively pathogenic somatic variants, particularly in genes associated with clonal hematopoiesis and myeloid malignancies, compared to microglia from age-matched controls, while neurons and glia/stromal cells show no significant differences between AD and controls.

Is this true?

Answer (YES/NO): YES